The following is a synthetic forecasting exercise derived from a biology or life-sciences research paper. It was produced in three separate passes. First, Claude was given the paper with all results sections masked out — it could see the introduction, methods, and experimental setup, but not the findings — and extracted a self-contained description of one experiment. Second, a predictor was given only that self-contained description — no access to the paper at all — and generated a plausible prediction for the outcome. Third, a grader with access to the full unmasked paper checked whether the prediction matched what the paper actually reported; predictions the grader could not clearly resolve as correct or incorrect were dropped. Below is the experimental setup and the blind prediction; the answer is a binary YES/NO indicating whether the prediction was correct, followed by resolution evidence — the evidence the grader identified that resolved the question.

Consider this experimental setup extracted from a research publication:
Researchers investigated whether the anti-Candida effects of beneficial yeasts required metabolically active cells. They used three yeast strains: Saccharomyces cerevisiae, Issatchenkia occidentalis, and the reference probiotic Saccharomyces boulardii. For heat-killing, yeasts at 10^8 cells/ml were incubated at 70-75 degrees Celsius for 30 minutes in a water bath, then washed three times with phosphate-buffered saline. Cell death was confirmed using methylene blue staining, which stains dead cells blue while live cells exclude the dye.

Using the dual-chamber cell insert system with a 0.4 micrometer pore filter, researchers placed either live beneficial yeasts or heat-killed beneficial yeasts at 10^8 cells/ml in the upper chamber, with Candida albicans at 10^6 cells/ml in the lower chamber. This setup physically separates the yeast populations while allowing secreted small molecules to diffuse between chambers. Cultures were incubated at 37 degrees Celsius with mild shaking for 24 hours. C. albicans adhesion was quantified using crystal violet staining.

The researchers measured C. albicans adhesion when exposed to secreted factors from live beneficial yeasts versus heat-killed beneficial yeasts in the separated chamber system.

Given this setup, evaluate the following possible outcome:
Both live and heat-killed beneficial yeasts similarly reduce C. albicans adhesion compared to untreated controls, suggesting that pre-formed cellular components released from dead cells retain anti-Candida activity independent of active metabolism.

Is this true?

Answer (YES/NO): NO